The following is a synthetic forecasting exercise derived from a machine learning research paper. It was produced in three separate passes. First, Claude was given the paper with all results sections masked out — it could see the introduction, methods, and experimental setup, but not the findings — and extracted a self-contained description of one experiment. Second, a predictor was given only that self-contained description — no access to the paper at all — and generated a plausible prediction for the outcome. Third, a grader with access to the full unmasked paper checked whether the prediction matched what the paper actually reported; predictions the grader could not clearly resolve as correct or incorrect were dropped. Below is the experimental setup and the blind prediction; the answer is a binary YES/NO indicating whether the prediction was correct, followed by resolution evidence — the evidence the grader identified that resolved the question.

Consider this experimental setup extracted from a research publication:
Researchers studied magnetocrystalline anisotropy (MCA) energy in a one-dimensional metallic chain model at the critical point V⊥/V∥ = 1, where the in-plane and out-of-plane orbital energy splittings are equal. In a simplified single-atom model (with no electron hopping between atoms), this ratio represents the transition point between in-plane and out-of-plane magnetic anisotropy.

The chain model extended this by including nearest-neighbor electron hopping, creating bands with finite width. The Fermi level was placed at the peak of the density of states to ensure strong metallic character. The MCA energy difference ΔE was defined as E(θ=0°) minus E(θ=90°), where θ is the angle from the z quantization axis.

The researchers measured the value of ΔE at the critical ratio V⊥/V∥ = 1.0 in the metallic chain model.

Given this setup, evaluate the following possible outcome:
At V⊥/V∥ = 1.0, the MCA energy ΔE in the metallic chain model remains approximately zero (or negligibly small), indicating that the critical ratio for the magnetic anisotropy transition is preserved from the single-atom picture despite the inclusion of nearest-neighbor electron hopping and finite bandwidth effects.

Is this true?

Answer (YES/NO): YES